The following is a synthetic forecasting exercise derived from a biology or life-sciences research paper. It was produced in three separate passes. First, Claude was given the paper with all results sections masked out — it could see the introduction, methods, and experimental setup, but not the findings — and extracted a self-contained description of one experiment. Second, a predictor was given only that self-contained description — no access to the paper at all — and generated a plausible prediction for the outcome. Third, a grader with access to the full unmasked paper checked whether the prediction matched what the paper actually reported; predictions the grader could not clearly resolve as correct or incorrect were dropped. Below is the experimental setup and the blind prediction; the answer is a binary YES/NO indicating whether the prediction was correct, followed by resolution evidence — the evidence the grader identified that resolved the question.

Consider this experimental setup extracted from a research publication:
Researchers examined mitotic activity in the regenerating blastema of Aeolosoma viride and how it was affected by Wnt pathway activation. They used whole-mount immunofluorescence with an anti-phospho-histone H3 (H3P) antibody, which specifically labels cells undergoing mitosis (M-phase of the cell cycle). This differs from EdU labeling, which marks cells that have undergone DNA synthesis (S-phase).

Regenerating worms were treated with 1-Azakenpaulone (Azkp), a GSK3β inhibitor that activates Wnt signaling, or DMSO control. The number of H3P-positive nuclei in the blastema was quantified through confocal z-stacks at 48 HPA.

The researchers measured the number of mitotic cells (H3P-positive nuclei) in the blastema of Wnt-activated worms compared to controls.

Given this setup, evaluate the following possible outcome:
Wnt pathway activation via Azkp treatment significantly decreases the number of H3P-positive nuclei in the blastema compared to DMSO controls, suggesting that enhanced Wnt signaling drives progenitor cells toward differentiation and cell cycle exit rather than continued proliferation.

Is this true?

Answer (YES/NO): YES